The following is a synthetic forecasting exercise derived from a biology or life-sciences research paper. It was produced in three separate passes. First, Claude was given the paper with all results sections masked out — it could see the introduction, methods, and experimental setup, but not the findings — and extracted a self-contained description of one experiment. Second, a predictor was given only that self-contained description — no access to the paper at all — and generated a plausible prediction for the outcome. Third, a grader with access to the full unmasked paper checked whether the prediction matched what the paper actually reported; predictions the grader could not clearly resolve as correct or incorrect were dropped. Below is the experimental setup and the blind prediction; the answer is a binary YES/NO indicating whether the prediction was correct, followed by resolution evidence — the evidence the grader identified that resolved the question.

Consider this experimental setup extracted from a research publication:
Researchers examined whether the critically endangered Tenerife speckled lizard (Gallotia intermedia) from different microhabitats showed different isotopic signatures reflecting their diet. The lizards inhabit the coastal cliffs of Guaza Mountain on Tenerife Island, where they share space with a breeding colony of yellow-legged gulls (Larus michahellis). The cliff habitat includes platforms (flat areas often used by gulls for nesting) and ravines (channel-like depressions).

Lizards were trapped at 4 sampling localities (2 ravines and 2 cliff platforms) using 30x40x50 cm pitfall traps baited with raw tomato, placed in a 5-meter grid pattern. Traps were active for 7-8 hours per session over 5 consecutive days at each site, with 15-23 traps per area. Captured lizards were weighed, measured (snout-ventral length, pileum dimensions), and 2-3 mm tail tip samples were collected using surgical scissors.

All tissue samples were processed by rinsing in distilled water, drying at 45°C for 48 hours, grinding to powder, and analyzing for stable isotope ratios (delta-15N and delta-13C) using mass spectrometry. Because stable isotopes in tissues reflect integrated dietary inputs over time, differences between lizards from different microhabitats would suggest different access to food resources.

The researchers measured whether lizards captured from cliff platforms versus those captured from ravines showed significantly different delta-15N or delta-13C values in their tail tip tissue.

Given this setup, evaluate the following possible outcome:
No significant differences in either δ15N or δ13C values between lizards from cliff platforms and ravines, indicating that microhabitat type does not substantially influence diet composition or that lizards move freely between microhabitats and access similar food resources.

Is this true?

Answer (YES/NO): NO